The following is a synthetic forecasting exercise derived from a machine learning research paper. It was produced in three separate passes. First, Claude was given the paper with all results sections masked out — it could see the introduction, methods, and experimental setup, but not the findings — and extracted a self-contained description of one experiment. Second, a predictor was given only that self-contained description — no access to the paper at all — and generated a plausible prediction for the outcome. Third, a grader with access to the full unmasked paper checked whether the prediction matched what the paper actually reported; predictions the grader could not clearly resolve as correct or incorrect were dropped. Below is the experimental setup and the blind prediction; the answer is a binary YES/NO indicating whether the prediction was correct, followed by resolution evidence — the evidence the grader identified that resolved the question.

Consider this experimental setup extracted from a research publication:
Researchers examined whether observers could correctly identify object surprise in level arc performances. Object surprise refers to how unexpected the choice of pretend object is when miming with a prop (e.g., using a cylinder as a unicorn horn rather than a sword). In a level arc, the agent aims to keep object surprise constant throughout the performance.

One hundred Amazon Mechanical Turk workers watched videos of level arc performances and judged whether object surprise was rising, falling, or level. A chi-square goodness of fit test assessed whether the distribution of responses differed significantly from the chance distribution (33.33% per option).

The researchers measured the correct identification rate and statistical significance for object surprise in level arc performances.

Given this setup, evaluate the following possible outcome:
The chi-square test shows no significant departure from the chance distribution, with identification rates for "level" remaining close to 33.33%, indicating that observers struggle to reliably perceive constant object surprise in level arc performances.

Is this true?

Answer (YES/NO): YES